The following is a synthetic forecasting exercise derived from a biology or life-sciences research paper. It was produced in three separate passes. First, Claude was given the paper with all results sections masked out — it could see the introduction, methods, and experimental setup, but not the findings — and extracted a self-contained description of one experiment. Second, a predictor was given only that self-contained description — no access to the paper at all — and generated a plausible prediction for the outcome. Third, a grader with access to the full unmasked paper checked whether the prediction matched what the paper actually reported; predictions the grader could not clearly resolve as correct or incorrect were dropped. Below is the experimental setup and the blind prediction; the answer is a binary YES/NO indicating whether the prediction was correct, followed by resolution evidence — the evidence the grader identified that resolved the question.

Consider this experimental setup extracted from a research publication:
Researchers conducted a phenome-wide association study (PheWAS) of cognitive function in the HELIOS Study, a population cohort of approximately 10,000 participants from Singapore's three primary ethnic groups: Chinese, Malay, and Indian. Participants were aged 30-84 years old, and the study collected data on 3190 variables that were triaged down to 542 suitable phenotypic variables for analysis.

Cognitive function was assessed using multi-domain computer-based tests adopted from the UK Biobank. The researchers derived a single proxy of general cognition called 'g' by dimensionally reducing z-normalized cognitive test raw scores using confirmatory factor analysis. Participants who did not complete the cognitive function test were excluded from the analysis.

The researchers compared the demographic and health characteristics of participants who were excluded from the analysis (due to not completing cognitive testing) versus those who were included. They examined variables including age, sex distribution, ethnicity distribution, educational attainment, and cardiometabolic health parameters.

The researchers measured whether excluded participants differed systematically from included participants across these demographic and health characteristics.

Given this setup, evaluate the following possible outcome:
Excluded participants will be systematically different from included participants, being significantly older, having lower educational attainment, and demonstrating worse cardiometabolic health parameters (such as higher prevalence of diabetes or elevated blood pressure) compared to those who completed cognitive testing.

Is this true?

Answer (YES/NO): YES